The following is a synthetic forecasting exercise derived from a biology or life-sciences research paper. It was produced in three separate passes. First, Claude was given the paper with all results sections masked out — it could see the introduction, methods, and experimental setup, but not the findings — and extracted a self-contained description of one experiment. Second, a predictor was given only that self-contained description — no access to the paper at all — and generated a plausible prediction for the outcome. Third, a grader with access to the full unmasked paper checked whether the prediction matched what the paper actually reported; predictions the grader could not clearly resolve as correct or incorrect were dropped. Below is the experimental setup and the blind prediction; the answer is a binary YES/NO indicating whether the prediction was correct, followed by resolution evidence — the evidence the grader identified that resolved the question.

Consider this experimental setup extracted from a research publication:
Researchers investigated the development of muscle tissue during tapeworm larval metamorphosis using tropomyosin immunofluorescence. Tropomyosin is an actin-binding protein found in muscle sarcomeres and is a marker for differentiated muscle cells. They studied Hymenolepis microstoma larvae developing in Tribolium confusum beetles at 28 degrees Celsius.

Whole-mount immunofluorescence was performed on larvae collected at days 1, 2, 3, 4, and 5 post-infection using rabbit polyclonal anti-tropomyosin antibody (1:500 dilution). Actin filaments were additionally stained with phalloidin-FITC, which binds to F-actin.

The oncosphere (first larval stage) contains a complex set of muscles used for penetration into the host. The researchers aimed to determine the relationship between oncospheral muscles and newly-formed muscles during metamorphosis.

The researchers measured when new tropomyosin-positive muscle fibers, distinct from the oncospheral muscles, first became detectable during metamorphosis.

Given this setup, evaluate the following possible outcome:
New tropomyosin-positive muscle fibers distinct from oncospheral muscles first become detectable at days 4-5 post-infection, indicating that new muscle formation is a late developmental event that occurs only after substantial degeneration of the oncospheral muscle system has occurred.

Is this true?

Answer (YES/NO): NO